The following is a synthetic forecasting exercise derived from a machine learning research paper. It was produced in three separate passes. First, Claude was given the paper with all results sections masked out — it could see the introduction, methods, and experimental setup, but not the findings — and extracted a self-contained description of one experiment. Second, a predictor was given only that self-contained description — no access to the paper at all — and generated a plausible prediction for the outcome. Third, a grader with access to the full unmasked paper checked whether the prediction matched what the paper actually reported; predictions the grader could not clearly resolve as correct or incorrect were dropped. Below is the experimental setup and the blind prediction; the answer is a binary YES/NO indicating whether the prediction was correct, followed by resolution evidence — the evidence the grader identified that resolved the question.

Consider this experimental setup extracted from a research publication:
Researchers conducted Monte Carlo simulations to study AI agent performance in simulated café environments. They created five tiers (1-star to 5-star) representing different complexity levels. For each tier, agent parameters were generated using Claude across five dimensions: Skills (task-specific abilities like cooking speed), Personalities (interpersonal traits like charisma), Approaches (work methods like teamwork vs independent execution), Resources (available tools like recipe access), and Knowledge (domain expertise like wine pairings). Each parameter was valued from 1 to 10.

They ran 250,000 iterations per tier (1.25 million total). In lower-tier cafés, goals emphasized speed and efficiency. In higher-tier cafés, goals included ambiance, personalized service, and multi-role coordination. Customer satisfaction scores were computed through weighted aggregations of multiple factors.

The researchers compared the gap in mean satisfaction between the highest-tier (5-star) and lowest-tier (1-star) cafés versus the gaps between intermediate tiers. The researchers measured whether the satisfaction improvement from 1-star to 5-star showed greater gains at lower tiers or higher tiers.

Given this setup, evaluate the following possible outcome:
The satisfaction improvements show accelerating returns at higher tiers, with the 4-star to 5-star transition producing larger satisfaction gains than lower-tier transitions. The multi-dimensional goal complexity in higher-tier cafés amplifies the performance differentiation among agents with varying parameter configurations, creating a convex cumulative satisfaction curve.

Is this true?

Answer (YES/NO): YES